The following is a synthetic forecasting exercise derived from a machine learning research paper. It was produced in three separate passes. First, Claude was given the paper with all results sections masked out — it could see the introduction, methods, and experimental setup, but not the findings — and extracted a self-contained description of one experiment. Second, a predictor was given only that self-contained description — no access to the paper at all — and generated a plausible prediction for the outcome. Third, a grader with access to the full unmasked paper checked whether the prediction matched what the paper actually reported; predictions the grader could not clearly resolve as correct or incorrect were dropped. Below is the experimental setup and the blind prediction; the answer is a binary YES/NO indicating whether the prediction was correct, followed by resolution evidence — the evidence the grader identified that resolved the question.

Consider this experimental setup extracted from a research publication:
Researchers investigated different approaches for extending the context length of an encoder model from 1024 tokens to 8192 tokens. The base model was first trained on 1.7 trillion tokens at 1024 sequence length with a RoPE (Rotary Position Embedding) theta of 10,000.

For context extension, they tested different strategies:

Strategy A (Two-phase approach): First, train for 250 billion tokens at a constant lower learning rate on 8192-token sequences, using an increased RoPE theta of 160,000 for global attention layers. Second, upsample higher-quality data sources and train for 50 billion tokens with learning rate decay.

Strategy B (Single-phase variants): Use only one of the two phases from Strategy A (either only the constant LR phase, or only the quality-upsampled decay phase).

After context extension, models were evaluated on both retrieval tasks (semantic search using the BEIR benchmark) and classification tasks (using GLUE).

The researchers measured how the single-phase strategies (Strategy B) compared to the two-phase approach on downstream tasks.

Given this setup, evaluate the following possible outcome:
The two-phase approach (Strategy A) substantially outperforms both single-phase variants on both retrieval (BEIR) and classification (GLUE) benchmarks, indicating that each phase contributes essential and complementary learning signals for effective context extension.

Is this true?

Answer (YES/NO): NO